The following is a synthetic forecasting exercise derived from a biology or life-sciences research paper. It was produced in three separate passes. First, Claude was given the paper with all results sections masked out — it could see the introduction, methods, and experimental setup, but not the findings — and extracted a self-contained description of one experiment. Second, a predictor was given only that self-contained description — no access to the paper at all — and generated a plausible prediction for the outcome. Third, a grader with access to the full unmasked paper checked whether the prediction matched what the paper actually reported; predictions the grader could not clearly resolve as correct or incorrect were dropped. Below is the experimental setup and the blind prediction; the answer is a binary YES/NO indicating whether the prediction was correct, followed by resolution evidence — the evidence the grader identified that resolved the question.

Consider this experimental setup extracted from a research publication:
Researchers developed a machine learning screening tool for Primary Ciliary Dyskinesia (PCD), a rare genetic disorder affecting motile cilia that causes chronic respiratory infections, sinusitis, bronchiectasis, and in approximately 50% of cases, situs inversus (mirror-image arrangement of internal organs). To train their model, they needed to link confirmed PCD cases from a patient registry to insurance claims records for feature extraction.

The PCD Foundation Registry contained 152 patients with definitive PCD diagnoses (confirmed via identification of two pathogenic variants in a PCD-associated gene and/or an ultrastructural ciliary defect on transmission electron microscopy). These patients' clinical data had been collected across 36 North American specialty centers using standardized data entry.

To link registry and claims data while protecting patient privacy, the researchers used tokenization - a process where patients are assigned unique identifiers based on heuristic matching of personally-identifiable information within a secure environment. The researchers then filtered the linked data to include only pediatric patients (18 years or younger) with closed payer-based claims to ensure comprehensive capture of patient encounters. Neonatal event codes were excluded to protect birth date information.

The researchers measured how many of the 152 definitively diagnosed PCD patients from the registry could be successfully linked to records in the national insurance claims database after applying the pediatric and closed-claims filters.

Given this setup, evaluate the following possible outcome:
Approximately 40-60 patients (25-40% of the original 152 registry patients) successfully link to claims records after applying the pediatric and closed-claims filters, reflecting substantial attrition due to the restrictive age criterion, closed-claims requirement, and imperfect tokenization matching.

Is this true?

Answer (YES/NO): NO